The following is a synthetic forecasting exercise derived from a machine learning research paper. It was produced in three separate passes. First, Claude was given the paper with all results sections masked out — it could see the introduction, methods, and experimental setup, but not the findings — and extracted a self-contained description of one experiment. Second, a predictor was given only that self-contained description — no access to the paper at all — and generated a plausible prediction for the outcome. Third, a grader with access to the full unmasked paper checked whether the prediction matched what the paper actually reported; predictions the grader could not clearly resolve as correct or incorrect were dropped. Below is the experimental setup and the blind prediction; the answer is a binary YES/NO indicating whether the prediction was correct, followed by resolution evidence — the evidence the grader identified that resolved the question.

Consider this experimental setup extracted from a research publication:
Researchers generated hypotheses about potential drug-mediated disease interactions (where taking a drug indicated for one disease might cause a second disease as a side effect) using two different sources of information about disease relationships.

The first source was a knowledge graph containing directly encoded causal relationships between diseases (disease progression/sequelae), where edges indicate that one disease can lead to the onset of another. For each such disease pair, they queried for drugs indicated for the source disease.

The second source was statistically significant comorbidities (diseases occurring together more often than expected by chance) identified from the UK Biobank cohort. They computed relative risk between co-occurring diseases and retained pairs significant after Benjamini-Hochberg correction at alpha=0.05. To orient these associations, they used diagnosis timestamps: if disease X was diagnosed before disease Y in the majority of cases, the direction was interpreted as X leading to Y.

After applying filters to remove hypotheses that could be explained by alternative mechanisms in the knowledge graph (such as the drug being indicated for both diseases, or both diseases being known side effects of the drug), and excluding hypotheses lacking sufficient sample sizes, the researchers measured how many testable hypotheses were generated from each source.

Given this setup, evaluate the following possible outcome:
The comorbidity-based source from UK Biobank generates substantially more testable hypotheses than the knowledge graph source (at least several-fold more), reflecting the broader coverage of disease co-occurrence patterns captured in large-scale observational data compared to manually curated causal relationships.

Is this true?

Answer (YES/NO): YES